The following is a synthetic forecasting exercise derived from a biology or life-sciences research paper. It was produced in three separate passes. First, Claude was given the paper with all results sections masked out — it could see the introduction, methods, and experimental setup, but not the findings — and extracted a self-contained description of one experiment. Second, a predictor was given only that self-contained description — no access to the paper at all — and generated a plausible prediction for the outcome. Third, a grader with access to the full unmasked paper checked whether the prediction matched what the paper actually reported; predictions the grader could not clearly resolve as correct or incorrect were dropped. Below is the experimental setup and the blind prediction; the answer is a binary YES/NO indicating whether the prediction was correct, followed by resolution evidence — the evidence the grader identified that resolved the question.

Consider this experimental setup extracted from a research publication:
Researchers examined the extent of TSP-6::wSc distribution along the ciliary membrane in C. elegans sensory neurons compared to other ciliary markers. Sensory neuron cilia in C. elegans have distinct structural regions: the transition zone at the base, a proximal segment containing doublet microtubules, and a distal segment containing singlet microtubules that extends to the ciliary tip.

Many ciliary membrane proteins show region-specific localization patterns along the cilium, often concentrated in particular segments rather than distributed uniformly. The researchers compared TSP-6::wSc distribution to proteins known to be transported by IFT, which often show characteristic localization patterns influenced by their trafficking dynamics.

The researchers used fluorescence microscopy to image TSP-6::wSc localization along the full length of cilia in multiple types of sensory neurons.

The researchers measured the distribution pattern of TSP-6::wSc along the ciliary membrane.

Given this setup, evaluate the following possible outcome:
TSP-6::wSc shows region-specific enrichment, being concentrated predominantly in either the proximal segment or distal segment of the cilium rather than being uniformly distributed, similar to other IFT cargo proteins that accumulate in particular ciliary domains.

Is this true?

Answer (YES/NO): NO